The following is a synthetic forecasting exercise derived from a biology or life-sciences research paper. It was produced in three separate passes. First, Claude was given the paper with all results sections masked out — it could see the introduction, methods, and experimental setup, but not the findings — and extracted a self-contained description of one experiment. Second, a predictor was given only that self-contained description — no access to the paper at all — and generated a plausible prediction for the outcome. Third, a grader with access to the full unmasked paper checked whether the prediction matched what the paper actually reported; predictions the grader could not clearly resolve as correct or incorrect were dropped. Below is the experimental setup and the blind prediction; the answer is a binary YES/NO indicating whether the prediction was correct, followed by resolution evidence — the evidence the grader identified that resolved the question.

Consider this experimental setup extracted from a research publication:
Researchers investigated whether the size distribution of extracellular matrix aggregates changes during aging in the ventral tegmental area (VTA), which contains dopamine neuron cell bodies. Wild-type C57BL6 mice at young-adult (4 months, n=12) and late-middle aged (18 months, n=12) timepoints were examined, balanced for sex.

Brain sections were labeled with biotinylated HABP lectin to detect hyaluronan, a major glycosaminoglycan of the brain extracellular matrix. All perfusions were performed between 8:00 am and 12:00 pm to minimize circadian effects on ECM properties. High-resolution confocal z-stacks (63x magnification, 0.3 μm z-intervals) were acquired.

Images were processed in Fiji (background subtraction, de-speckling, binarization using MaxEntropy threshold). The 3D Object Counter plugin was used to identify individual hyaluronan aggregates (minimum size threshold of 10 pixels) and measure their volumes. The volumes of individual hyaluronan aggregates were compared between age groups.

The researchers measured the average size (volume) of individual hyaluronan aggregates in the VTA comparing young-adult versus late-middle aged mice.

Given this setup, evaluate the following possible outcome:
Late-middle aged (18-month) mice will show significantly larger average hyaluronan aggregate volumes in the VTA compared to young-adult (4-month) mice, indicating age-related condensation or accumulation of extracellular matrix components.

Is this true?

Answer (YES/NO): NO